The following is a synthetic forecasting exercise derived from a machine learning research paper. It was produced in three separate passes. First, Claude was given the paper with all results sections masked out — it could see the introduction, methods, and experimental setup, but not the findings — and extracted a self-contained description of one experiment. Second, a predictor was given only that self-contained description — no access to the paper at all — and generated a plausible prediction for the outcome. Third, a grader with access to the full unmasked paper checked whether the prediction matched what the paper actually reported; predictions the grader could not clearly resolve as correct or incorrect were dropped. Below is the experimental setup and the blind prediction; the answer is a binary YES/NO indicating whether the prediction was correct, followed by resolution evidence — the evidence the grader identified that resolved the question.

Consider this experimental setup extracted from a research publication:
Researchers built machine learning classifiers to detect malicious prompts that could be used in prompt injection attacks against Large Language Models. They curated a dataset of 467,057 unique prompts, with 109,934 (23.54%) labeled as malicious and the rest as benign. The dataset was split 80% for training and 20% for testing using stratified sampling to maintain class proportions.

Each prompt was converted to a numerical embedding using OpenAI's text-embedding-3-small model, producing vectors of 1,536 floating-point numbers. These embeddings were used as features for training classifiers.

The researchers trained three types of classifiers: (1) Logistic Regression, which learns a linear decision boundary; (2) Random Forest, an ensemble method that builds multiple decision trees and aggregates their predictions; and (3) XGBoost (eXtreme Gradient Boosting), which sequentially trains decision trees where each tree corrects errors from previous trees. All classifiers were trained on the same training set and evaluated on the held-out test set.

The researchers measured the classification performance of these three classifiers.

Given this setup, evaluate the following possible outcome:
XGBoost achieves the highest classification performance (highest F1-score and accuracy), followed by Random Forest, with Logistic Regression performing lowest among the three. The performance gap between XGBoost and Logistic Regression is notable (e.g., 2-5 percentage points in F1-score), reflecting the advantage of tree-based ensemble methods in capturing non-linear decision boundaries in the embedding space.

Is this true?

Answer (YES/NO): NO